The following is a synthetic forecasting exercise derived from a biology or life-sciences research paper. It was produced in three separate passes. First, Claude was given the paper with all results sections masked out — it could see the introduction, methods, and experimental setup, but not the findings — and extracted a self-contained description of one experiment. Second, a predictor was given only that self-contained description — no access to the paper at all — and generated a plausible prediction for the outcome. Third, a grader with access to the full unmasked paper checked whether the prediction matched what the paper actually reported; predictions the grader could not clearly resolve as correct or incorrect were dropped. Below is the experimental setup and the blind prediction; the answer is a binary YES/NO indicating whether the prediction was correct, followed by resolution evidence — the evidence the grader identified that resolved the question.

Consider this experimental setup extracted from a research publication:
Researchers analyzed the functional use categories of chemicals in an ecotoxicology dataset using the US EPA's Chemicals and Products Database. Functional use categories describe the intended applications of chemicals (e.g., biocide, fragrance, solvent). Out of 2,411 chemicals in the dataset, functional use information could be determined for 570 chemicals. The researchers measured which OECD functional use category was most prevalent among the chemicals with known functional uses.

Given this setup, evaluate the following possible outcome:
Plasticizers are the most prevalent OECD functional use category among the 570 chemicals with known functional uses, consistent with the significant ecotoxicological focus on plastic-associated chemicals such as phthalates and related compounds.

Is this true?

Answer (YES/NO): NO